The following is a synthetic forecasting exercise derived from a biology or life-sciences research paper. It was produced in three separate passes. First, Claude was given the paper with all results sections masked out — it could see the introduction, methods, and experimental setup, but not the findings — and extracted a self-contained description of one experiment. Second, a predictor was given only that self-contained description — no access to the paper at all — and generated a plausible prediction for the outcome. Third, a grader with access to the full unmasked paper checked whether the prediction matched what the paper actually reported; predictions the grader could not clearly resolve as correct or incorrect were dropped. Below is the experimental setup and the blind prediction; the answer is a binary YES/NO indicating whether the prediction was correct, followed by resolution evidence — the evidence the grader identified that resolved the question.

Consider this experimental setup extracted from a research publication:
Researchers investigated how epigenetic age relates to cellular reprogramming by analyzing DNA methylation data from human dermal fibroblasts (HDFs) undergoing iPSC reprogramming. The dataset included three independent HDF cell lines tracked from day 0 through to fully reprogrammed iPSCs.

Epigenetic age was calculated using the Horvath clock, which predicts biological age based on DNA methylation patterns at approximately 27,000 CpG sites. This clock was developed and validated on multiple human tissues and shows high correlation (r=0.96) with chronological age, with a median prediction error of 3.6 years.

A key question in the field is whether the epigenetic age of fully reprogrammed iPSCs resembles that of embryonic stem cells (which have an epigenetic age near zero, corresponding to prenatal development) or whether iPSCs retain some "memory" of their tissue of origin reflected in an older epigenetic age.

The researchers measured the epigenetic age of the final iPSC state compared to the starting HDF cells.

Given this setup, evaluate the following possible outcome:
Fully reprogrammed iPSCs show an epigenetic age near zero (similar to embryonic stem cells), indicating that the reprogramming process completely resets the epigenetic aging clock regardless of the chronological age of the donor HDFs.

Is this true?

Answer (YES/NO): YES